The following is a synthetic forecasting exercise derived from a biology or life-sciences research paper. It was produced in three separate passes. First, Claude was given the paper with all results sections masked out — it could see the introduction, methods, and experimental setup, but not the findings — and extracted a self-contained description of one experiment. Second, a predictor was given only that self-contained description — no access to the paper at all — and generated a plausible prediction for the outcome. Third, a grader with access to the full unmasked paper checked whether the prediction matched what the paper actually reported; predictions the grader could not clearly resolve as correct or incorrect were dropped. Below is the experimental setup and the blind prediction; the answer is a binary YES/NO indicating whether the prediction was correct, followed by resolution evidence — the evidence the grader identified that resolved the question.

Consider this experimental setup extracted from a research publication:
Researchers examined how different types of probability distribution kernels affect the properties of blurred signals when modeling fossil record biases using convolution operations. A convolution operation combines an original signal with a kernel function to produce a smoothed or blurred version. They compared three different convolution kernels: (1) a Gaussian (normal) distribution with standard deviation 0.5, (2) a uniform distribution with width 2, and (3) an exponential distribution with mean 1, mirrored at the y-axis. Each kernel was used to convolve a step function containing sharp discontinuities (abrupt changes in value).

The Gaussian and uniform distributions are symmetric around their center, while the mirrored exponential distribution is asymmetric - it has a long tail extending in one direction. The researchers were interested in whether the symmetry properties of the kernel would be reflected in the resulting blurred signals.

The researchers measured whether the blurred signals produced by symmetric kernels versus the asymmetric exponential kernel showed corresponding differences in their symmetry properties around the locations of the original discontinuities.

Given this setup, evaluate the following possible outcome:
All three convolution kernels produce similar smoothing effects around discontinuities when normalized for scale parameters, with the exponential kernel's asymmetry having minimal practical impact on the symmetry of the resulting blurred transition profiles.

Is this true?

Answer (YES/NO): NO